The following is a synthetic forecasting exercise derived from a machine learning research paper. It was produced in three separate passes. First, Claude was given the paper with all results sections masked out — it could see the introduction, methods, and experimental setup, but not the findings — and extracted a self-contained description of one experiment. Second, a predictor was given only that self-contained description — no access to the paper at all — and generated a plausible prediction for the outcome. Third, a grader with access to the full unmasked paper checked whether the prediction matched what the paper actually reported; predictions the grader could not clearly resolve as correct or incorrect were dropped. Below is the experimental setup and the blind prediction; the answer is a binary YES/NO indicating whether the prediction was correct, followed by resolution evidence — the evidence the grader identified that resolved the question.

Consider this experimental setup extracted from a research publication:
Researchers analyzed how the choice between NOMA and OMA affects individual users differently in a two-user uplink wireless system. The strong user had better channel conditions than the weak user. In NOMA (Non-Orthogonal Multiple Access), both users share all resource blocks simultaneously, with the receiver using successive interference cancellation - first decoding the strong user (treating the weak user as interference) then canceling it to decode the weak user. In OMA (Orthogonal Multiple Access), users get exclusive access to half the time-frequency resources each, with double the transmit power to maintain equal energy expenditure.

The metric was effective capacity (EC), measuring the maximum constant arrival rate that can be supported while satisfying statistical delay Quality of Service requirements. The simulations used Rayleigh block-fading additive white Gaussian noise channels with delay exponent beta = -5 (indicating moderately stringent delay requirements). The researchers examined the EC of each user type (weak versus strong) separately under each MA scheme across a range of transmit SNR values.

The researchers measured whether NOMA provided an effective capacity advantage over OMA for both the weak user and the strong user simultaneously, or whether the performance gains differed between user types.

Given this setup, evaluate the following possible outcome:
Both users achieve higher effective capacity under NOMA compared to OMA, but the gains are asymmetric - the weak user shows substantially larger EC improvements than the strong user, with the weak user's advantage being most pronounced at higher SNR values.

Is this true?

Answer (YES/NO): NO